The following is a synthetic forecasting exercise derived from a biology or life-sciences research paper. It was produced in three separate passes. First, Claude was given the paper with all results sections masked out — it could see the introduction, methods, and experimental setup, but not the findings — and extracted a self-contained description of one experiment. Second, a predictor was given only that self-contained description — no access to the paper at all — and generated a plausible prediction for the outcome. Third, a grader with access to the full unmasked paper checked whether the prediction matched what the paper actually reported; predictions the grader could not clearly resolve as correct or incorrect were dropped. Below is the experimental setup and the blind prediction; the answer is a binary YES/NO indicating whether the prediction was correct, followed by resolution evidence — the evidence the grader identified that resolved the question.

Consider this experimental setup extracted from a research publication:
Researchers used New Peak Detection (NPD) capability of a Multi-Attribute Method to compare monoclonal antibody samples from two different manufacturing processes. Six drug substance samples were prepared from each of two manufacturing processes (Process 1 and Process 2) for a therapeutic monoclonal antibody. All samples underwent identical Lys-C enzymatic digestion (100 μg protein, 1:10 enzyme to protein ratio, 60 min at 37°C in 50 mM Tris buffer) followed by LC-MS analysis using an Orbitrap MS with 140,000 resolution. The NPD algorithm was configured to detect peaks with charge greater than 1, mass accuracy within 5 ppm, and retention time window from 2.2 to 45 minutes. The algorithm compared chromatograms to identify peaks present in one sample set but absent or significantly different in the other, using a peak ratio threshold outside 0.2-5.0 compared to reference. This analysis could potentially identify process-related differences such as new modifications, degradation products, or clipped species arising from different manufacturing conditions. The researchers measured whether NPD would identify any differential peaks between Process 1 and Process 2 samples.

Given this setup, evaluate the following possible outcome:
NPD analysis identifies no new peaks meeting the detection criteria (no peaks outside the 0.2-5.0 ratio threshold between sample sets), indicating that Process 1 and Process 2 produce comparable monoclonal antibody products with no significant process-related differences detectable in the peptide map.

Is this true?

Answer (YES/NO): NO